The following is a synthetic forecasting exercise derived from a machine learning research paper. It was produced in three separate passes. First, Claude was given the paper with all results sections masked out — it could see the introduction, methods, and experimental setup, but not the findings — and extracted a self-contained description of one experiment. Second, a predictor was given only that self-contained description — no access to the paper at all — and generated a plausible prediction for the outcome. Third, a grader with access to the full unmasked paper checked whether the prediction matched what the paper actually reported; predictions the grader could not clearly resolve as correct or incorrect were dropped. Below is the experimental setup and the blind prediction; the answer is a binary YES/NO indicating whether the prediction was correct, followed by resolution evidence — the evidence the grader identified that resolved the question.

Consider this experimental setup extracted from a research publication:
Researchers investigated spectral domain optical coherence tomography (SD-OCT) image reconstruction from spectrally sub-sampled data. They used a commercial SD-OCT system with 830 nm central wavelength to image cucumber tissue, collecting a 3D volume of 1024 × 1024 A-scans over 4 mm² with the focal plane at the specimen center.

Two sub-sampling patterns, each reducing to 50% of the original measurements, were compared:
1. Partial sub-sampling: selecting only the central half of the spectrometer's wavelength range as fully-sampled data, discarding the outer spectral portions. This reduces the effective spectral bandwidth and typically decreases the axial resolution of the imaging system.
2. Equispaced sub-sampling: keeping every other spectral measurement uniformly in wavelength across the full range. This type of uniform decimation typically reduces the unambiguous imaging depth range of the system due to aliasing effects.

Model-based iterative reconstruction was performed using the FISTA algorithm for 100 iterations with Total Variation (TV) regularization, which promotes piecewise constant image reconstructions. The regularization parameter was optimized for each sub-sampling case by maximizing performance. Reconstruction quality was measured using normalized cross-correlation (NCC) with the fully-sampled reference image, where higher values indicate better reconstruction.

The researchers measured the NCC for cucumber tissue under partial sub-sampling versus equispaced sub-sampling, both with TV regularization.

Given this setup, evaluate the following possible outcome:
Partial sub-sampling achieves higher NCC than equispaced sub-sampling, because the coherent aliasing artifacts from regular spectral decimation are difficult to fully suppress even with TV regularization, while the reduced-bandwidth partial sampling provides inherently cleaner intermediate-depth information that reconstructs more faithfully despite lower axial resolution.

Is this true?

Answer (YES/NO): NO